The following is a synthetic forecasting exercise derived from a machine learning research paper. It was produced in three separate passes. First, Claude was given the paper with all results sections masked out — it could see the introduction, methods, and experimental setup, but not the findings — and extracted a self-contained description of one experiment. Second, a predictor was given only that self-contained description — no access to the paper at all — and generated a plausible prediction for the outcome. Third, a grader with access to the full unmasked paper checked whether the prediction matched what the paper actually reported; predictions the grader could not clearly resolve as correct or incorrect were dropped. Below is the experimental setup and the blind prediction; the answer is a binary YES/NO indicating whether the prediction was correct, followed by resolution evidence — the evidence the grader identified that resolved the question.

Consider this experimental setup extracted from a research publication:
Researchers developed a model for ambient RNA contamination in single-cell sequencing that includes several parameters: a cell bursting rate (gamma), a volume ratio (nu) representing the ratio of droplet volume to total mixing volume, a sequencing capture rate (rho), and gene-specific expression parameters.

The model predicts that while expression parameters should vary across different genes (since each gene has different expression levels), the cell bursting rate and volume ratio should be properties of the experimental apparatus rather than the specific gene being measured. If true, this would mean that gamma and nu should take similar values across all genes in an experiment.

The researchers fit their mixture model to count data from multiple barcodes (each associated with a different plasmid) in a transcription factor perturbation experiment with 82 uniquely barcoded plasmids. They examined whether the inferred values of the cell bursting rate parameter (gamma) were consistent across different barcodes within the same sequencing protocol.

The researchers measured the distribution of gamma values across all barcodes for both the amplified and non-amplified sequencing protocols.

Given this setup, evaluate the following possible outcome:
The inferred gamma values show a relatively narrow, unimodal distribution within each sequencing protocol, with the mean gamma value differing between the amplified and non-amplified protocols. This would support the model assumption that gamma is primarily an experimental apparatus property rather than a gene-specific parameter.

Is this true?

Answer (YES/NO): NO